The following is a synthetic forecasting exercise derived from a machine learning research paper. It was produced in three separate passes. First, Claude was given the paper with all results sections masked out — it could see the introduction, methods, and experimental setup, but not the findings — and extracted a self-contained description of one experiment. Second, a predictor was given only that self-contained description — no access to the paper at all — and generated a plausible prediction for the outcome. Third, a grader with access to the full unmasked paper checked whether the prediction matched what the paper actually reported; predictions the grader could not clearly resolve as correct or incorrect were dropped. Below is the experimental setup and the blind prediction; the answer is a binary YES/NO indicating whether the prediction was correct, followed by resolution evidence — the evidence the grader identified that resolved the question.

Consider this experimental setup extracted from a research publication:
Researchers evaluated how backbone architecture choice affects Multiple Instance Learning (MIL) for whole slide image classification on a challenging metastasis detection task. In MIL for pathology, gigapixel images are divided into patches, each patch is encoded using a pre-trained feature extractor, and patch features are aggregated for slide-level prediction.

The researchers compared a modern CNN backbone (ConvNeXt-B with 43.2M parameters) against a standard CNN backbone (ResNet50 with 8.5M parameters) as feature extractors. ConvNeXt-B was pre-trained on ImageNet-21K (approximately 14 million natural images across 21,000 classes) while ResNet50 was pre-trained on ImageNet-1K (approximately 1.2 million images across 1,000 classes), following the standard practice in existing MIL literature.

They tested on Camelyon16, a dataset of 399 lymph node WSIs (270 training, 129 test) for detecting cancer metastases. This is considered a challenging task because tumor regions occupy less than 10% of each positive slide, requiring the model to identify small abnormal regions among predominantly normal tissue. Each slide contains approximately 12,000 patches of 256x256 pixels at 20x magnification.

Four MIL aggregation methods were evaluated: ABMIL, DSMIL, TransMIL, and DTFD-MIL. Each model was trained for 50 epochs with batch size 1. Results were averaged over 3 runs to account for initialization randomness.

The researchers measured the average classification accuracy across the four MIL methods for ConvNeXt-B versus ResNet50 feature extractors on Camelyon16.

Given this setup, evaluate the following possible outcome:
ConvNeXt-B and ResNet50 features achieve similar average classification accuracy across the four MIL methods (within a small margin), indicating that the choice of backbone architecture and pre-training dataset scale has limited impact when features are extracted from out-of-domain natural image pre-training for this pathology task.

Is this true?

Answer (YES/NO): NO